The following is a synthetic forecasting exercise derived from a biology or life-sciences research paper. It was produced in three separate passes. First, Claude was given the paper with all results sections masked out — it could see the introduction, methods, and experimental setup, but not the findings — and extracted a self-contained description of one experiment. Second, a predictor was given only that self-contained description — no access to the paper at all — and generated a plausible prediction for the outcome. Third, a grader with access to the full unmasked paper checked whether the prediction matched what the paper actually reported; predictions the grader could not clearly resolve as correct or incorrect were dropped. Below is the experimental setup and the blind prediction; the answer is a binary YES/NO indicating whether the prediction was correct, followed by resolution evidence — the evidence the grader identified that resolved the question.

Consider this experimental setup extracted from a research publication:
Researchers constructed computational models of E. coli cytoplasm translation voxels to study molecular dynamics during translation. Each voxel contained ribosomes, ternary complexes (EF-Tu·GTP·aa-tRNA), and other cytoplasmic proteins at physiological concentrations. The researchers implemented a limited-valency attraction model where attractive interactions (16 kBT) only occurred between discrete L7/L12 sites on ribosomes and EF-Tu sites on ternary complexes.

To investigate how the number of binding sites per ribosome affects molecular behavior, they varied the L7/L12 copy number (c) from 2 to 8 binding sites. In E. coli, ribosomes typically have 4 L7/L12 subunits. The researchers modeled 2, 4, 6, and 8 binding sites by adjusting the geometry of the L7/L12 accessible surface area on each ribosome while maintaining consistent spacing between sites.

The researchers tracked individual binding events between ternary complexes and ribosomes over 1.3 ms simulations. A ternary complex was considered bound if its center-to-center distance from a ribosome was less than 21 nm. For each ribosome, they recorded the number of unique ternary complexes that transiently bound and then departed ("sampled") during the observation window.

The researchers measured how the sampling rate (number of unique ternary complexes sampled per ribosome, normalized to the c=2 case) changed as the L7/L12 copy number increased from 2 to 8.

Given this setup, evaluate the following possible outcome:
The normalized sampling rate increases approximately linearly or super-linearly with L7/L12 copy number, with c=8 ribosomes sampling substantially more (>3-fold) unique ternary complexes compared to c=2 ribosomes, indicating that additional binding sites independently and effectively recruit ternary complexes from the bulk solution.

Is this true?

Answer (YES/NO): NO